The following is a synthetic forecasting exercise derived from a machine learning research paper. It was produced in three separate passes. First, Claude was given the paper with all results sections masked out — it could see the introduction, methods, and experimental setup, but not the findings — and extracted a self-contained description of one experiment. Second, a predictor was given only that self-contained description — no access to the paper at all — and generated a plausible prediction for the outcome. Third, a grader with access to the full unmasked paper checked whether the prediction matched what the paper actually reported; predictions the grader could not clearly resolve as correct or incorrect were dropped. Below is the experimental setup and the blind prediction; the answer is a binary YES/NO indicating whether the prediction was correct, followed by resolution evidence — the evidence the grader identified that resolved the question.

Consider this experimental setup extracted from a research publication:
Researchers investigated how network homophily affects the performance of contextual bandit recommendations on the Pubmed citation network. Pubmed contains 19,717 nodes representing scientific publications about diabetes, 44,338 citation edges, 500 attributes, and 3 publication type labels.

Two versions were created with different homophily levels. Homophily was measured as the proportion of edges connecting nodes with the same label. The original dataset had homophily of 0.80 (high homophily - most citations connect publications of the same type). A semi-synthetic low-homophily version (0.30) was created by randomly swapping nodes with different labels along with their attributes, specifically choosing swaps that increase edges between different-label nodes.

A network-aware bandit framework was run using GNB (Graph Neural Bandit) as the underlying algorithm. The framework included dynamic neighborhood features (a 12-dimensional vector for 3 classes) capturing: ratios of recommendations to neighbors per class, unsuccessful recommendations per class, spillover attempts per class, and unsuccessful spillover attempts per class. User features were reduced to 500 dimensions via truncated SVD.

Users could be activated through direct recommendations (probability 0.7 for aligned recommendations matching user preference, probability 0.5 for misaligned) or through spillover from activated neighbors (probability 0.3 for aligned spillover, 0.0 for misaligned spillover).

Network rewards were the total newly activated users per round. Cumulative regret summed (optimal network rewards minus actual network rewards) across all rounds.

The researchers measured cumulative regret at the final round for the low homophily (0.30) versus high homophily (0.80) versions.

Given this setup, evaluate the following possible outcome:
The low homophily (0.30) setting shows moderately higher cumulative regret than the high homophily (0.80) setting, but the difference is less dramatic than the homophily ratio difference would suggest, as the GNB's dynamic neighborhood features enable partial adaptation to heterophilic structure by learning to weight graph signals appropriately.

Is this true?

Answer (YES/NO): YES